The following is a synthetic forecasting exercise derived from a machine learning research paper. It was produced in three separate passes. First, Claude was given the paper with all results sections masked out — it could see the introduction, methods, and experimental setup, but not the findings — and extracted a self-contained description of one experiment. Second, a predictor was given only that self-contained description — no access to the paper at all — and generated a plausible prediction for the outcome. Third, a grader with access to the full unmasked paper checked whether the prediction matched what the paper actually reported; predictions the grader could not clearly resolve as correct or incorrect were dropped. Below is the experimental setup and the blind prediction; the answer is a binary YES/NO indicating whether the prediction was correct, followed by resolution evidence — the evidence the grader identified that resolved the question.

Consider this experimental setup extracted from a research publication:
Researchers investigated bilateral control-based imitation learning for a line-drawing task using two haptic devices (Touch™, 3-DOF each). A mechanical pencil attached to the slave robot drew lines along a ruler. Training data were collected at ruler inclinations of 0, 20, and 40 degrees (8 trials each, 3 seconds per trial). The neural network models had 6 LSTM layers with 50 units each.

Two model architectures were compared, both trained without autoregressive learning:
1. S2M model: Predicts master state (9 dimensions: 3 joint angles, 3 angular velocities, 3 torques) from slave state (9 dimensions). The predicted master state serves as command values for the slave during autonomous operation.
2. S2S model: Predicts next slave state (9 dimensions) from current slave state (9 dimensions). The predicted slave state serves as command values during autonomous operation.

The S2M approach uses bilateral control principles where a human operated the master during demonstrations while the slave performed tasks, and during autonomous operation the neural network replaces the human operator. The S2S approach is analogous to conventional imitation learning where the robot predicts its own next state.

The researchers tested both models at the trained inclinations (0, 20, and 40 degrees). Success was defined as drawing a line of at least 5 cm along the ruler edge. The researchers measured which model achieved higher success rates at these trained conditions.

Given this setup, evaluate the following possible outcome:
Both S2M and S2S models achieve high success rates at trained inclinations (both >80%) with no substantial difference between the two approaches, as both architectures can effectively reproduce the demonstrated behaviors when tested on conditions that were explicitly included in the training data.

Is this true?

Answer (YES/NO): YES